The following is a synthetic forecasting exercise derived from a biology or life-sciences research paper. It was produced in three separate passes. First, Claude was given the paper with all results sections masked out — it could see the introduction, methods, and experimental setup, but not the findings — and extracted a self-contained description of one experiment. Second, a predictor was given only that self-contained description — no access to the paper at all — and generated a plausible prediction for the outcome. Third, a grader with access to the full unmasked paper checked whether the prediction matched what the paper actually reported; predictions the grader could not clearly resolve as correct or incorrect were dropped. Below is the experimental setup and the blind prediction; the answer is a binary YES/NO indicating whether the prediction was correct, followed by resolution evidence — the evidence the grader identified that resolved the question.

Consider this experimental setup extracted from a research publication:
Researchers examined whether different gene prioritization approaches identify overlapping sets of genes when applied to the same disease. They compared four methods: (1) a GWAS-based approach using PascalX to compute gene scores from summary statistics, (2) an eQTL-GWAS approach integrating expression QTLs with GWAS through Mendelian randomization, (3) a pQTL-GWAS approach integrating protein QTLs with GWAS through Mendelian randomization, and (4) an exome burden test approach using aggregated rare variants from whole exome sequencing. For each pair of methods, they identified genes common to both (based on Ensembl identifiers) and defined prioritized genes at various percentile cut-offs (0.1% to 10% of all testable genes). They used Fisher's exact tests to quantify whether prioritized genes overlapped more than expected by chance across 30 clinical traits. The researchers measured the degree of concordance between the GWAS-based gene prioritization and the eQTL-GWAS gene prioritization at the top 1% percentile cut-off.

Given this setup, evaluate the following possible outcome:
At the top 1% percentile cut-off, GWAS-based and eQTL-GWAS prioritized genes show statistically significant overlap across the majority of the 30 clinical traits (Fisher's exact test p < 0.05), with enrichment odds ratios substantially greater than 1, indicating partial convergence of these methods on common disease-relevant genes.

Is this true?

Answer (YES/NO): YES